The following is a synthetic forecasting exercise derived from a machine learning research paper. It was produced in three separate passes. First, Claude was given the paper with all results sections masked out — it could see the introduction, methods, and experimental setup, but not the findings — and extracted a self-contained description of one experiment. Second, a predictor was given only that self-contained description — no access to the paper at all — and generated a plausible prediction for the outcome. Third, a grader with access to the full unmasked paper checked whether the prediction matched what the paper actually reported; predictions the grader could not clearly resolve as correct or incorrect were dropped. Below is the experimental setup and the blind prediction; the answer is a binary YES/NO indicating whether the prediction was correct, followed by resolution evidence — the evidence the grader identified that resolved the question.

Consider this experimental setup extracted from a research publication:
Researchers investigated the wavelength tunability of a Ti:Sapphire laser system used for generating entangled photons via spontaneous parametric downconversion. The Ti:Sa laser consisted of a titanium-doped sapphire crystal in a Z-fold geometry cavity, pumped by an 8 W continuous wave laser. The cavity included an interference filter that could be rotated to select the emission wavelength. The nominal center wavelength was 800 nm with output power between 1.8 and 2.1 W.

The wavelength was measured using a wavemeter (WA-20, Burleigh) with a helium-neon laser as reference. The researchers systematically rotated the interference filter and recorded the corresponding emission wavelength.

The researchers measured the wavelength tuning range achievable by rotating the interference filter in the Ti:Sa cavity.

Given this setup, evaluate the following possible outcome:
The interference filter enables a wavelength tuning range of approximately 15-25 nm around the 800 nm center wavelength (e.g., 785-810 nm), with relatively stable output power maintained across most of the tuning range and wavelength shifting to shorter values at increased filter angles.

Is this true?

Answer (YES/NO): NO